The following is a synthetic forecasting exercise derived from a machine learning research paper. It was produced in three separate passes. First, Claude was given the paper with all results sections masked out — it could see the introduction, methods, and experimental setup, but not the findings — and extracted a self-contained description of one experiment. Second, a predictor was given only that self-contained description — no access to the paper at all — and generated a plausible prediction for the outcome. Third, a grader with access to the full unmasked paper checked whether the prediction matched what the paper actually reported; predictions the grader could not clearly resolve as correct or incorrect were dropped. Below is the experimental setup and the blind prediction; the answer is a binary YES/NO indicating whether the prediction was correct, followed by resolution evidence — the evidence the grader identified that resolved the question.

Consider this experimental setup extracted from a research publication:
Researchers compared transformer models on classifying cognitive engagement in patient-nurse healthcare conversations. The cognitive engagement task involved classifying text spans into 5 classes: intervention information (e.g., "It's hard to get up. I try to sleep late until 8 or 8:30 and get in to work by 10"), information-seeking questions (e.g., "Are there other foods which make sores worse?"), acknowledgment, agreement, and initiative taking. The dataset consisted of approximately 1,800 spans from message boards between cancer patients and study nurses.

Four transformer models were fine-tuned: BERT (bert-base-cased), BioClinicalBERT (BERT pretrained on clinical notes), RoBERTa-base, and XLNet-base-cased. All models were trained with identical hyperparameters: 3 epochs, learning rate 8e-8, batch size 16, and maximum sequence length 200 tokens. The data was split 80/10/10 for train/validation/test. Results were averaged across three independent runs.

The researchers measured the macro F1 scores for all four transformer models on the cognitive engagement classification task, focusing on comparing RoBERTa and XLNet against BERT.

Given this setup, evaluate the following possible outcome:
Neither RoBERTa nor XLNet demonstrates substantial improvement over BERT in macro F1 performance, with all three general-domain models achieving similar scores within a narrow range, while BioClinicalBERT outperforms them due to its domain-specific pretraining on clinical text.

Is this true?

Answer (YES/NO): NO